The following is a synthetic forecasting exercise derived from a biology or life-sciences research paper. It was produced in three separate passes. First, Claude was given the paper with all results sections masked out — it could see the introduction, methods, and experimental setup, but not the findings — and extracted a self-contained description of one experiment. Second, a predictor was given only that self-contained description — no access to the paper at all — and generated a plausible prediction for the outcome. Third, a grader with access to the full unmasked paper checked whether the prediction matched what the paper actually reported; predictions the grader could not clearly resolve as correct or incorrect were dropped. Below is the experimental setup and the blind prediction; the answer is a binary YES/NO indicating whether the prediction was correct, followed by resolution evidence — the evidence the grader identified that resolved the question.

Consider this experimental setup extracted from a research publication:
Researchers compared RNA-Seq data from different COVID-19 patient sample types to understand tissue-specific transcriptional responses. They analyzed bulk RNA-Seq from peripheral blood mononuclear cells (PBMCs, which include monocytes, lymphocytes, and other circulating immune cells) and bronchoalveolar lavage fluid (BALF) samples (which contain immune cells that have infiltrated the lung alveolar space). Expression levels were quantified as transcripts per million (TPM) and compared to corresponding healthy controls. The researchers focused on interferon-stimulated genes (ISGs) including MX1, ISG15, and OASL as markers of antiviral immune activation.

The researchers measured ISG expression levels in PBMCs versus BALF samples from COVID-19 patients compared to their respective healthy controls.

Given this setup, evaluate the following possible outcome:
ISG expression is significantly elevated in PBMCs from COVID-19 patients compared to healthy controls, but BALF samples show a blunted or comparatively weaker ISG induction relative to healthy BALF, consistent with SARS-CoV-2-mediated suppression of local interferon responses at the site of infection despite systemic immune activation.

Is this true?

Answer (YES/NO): NO